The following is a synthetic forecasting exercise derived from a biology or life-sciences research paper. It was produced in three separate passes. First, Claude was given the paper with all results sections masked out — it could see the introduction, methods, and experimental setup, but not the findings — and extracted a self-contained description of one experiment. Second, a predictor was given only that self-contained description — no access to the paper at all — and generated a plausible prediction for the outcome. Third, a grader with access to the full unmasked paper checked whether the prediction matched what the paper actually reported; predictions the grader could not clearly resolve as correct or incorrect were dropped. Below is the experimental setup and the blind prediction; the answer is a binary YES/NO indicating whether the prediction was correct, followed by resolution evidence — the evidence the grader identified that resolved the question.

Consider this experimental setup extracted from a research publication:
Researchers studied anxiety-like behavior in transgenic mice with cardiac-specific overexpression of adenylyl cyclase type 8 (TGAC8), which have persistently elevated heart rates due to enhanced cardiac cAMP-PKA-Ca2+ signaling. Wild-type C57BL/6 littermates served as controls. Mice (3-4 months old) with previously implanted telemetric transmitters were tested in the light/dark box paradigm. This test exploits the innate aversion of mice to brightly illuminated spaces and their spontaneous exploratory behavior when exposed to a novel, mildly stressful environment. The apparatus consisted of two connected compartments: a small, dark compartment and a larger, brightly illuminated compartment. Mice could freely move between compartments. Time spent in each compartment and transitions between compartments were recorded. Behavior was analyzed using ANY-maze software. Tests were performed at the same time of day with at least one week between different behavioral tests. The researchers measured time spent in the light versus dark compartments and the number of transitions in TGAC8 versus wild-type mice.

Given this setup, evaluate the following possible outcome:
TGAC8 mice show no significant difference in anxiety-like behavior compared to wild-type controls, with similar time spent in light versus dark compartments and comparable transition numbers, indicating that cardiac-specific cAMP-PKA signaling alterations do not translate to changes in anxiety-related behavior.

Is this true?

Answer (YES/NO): YES